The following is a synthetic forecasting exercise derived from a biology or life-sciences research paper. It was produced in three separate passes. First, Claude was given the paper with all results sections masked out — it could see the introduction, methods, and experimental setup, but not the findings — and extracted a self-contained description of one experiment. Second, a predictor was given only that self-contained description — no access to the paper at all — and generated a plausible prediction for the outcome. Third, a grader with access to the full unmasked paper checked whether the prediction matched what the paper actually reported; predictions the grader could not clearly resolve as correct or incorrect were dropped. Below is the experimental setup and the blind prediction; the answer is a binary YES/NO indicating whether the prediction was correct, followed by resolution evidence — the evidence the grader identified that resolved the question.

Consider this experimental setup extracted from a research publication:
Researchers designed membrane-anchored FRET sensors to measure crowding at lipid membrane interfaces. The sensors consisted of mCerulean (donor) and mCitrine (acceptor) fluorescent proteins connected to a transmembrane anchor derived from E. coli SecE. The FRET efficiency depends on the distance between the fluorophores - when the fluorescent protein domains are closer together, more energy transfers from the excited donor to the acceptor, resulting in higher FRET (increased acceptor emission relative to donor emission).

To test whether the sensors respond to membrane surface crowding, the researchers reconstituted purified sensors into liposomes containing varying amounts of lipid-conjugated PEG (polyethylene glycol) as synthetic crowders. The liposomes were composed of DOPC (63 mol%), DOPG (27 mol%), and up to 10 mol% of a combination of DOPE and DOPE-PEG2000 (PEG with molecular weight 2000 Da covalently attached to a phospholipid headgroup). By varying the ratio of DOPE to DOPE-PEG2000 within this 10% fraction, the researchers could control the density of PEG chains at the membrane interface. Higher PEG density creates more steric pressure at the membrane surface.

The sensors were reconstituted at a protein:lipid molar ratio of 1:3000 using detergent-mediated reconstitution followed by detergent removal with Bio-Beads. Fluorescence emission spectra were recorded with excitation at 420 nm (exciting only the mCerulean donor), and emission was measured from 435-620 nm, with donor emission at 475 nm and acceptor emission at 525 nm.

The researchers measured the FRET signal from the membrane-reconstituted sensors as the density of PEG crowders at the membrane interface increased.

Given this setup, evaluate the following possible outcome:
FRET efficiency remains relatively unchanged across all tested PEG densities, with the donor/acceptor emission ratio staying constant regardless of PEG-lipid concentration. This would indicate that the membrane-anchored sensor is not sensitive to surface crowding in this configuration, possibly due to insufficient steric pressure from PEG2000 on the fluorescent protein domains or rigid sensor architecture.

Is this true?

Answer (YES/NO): NO